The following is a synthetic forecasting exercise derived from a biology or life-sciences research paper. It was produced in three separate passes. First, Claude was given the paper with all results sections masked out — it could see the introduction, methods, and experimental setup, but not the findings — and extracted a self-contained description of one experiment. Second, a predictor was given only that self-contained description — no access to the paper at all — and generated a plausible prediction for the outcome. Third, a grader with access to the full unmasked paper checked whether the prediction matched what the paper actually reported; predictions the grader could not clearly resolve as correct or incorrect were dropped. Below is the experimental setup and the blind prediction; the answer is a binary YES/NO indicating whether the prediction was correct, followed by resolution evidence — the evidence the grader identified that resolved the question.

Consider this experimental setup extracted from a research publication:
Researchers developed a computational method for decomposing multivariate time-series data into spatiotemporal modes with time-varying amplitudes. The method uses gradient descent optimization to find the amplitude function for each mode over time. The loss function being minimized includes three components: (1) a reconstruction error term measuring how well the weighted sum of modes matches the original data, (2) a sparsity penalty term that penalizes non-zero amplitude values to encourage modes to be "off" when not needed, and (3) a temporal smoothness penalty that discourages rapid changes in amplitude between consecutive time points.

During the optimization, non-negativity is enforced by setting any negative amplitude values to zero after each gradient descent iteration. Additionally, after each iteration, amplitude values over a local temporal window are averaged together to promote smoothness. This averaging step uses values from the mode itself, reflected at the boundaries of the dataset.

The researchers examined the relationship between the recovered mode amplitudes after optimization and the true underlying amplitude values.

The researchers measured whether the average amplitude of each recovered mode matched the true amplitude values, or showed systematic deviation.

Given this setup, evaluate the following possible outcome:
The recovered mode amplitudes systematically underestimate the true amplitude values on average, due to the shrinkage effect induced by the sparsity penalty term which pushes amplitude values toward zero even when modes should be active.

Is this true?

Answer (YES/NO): YES